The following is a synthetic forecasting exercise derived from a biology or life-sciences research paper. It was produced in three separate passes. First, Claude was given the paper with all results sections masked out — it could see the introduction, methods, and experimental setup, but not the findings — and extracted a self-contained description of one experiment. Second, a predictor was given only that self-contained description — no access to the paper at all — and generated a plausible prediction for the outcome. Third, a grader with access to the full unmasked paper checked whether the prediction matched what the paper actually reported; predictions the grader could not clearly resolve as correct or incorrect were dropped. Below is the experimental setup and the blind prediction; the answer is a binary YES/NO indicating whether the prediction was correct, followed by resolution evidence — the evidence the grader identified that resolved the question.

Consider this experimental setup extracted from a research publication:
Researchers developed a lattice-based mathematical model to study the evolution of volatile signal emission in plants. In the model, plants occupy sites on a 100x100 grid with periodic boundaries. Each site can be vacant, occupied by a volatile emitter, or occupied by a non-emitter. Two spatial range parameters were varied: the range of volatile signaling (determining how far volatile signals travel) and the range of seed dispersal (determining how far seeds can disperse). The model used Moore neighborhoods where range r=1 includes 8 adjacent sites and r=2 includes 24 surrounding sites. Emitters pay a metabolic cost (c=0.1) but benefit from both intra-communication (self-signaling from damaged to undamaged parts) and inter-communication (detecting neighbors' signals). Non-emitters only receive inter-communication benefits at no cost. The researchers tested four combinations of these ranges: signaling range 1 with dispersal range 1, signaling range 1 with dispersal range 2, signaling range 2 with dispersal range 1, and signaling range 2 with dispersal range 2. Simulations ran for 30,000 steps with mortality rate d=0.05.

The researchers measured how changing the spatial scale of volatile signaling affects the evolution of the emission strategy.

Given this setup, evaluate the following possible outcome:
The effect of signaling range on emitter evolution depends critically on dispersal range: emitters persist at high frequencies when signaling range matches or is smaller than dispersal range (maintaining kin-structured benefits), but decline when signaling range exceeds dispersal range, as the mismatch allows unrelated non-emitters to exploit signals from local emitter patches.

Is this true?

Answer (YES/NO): NO